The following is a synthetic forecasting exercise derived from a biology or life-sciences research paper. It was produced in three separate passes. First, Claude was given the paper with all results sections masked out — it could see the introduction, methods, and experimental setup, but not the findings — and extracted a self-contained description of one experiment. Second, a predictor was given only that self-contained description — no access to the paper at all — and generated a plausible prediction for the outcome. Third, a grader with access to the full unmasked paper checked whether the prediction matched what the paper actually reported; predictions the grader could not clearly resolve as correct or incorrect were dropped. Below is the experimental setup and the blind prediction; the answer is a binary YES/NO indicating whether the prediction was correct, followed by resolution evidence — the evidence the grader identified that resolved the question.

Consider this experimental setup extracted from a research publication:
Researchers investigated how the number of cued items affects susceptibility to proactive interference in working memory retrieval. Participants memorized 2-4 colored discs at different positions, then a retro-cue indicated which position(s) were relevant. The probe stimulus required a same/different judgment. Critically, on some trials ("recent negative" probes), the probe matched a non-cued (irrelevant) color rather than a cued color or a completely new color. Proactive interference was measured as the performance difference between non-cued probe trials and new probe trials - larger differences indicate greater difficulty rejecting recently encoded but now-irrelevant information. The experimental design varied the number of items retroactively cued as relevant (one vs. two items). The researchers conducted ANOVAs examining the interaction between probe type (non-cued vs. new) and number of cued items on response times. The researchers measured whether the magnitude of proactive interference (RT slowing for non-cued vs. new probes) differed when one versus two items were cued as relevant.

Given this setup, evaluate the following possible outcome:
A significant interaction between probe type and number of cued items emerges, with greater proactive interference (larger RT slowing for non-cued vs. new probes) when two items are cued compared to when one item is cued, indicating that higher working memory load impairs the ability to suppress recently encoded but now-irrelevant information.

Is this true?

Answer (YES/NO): NO